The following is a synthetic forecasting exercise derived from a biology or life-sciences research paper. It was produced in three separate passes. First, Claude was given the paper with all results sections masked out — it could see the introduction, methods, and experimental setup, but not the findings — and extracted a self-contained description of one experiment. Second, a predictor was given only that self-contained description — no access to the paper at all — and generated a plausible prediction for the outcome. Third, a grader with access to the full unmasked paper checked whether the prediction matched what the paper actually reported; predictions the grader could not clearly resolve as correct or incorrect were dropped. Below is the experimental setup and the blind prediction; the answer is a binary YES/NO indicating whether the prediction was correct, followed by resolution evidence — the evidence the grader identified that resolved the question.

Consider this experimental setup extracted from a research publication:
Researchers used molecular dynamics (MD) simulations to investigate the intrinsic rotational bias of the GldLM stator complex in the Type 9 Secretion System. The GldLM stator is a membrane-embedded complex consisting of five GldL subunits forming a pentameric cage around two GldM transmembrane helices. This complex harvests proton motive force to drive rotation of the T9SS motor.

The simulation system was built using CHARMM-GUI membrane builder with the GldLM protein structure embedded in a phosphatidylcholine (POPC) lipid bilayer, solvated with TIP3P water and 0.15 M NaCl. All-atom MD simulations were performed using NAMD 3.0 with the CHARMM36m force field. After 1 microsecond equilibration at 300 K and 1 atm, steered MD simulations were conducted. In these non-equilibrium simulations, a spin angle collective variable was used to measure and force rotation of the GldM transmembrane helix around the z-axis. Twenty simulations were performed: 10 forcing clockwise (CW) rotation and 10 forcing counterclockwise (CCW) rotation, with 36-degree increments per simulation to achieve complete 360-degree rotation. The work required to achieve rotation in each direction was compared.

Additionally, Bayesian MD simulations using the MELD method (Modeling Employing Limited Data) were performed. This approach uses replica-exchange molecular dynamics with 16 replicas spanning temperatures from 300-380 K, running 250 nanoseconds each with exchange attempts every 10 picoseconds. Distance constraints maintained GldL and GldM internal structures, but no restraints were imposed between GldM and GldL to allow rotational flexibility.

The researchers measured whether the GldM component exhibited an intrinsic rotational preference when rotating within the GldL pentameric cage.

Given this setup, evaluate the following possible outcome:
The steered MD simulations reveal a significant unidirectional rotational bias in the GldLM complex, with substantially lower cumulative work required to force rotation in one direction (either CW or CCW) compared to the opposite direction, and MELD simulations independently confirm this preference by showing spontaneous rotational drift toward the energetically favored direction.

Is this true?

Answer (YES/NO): YES